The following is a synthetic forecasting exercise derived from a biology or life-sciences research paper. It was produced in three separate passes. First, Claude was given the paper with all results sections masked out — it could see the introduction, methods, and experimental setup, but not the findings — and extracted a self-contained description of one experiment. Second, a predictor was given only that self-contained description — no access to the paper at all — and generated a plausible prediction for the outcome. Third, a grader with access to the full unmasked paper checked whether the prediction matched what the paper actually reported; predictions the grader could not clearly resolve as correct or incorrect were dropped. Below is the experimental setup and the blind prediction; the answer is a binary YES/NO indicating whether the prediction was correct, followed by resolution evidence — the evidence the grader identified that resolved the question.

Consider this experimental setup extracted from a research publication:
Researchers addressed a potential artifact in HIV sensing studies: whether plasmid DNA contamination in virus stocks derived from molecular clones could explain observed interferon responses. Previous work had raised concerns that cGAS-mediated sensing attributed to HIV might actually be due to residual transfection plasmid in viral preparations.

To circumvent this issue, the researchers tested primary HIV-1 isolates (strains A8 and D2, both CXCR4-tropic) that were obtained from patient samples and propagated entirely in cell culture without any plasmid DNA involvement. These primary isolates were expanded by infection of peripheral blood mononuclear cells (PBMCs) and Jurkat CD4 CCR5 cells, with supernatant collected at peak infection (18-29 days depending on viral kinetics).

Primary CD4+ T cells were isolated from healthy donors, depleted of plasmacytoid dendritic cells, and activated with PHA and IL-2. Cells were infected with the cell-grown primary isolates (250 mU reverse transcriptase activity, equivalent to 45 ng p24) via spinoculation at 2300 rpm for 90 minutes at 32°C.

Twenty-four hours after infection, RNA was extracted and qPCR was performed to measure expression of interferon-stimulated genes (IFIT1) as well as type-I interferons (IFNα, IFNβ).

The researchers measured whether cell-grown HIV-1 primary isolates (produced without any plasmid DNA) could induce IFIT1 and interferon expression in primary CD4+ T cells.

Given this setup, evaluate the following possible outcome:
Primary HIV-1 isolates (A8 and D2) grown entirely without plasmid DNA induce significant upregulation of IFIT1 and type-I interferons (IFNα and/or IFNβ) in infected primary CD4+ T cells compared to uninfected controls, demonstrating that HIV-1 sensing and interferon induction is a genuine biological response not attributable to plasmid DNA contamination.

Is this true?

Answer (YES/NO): YES